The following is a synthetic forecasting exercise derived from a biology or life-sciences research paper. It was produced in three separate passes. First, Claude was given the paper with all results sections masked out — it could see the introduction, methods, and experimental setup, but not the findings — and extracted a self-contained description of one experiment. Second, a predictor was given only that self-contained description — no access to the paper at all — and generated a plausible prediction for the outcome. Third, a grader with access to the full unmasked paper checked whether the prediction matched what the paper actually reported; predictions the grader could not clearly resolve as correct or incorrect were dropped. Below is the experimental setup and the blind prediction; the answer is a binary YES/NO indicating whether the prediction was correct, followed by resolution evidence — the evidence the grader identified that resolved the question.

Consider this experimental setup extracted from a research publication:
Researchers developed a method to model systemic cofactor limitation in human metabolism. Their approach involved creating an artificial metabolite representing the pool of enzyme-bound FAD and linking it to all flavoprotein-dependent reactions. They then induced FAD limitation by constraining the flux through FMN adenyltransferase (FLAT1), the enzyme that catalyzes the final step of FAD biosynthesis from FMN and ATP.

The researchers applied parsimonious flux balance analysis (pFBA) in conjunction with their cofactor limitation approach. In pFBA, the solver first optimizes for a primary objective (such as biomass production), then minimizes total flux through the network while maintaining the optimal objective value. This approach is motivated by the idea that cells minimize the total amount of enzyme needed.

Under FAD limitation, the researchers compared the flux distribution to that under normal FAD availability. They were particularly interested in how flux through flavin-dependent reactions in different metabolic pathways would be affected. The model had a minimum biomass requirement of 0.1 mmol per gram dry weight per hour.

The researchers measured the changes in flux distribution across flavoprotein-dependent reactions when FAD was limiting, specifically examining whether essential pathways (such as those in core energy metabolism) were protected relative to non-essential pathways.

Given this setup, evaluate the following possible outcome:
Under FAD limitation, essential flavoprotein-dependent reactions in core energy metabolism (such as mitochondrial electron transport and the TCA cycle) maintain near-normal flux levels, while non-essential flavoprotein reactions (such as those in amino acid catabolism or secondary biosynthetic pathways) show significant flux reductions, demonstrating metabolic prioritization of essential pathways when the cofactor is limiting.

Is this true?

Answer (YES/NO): NO